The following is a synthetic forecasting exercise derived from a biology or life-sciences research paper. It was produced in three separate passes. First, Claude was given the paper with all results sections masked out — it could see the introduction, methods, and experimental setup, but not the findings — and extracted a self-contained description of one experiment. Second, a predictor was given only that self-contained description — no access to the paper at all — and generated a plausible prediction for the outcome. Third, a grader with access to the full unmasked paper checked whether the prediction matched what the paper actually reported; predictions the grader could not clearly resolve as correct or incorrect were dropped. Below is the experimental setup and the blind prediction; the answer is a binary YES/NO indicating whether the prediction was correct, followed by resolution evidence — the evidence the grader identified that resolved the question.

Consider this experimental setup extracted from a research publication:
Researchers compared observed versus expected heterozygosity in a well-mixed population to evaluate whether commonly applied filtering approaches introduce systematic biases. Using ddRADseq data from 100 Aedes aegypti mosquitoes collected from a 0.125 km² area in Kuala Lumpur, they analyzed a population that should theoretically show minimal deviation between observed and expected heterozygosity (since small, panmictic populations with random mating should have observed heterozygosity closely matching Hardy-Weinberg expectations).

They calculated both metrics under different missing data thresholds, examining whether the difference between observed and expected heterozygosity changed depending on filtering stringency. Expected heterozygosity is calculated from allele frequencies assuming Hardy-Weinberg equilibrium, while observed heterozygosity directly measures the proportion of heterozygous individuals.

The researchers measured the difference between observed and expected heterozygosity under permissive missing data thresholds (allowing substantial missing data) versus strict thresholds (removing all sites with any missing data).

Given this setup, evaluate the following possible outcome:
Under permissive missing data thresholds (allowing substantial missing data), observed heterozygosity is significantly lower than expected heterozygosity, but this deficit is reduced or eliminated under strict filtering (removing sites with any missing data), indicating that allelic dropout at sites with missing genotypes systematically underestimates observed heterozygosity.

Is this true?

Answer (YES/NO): YES